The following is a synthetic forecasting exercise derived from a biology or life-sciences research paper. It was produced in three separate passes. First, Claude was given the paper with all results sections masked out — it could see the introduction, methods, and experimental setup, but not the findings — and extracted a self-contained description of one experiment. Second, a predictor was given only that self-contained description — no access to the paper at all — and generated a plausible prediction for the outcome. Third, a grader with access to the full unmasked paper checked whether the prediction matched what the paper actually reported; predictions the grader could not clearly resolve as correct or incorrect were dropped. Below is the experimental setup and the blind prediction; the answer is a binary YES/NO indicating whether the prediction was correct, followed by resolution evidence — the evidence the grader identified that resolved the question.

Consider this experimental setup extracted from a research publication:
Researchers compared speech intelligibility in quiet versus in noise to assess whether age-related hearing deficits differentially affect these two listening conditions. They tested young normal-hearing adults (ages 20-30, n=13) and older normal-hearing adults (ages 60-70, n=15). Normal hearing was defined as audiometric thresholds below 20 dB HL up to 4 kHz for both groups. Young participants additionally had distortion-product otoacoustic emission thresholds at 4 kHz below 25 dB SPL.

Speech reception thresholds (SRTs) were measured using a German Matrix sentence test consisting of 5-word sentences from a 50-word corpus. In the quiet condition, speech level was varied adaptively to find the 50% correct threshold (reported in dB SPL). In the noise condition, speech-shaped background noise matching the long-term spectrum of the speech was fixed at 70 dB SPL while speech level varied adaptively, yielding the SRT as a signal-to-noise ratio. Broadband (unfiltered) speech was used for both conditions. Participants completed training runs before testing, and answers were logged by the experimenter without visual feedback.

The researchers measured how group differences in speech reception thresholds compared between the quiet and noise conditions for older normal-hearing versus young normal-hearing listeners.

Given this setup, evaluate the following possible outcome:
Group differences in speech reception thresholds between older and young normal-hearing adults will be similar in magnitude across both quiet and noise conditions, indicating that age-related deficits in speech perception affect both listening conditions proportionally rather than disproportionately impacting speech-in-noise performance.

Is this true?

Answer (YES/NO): YES